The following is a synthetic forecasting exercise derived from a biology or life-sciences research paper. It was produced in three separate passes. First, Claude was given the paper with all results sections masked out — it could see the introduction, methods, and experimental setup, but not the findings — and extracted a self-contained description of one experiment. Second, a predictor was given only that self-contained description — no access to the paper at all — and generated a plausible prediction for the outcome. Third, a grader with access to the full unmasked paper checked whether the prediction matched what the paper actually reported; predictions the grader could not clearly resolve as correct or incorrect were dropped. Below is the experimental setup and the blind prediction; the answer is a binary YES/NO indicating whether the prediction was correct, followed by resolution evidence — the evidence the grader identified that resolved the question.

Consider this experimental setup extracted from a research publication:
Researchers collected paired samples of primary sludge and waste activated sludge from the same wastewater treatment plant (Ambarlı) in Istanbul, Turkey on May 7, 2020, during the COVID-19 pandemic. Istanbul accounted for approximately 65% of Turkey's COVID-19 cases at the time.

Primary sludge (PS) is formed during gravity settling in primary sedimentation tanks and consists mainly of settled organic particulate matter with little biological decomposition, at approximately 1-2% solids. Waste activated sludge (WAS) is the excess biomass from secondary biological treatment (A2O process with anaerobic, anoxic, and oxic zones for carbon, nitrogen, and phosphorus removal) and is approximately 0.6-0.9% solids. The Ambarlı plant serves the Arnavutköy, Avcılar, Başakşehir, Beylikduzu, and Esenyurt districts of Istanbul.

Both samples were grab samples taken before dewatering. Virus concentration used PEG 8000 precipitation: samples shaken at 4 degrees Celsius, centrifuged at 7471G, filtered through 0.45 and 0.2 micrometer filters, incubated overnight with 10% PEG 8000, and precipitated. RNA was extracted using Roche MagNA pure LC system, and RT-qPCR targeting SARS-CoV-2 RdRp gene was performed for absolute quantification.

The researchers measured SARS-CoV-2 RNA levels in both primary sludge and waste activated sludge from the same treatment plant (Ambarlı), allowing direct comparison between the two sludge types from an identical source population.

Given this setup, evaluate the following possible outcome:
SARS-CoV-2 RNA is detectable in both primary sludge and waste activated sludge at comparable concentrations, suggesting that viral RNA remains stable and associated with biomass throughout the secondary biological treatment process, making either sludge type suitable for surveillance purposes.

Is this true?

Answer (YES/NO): YES